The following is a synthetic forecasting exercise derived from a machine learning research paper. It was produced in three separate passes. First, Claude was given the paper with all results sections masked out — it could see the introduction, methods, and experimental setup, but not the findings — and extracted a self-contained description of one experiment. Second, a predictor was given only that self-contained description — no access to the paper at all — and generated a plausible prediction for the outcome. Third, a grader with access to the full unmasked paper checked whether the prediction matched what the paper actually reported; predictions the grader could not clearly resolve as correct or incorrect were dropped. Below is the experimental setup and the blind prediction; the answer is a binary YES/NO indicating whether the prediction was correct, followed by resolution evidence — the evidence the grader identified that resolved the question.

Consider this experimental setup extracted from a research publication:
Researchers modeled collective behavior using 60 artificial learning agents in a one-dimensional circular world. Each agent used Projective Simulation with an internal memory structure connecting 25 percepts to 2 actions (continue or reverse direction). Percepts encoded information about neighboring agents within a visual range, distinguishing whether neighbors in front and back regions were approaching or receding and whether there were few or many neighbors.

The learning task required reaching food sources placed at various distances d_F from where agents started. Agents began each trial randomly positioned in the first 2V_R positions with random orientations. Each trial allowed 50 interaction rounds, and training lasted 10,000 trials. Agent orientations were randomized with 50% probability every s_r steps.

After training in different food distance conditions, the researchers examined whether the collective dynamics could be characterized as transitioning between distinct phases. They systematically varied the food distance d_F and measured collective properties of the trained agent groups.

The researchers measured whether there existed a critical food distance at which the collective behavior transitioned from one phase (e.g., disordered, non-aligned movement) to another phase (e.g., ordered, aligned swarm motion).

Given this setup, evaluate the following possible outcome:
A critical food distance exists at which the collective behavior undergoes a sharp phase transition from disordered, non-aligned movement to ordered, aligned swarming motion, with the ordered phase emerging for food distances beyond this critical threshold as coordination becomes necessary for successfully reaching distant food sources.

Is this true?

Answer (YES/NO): YES